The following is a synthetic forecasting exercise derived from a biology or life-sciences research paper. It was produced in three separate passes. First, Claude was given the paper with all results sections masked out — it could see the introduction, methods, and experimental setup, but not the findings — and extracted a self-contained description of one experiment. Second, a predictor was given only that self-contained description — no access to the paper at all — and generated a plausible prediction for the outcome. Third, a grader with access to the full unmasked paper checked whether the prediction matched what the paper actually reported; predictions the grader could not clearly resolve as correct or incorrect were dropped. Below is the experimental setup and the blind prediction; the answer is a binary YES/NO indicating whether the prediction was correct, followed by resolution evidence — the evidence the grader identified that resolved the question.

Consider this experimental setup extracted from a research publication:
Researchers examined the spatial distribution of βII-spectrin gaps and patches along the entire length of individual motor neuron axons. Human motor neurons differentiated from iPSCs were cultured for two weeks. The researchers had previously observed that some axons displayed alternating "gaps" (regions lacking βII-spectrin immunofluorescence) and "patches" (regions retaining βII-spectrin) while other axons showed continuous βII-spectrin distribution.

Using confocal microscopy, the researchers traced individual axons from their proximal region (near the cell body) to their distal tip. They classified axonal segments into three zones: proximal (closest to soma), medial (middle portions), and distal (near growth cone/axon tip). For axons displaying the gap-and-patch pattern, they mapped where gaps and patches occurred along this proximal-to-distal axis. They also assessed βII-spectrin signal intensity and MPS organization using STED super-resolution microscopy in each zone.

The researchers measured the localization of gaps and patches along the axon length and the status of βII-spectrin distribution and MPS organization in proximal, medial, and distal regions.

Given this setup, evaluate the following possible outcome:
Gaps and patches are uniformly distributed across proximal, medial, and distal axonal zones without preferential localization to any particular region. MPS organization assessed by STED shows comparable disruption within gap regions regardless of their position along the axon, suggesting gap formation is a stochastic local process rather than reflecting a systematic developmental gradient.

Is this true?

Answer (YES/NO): NO